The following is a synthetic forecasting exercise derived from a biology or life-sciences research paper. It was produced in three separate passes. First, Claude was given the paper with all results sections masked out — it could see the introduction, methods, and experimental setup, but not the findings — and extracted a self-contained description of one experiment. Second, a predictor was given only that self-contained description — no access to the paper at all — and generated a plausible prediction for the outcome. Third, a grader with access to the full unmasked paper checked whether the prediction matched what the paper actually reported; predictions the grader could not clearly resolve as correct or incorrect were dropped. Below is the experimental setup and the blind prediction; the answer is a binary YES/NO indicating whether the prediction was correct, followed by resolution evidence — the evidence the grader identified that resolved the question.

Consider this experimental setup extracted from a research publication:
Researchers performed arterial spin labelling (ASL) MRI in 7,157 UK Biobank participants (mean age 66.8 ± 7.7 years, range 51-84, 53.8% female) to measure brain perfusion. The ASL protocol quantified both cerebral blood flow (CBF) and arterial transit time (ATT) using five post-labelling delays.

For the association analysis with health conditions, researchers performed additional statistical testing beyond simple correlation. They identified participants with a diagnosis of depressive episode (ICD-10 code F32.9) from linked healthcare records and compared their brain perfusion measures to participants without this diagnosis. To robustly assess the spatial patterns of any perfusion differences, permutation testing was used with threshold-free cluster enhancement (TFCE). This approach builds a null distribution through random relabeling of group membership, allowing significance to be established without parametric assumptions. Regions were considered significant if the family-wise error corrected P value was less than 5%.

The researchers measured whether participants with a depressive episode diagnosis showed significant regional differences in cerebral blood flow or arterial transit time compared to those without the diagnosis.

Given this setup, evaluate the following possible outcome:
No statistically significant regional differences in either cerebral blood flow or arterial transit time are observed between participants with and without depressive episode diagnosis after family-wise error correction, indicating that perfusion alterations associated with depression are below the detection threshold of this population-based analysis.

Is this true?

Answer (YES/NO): NO